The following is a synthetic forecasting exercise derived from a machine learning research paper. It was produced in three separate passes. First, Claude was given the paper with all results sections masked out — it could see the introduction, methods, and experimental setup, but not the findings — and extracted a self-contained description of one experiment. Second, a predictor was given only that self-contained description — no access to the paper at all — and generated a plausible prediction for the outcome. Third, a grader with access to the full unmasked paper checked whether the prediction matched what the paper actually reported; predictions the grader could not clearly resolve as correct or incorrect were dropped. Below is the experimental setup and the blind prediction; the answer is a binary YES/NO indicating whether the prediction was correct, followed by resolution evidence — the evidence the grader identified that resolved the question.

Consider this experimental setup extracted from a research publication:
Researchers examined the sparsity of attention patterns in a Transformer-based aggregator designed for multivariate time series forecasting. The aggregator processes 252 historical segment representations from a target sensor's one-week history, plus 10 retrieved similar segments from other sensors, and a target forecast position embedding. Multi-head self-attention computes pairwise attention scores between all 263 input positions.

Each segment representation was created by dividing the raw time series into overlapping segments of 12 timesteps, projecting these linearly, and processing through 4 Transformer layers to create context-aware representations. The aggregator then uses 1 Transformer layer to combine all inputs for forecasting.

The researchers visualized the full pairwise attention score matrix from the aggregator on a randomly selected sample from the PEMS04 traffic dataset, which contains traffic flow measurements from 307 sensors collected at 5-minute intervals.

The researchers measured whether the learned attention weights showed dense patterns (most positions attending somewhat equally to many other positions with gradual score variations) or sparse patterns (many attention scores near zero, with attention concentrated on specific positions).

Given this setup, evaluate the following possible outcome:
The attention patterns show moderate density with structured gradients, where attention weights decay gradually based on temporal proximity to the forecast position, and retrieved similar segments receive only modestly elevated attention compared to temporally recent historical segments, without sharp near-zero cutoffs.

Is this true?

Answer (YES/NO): NO